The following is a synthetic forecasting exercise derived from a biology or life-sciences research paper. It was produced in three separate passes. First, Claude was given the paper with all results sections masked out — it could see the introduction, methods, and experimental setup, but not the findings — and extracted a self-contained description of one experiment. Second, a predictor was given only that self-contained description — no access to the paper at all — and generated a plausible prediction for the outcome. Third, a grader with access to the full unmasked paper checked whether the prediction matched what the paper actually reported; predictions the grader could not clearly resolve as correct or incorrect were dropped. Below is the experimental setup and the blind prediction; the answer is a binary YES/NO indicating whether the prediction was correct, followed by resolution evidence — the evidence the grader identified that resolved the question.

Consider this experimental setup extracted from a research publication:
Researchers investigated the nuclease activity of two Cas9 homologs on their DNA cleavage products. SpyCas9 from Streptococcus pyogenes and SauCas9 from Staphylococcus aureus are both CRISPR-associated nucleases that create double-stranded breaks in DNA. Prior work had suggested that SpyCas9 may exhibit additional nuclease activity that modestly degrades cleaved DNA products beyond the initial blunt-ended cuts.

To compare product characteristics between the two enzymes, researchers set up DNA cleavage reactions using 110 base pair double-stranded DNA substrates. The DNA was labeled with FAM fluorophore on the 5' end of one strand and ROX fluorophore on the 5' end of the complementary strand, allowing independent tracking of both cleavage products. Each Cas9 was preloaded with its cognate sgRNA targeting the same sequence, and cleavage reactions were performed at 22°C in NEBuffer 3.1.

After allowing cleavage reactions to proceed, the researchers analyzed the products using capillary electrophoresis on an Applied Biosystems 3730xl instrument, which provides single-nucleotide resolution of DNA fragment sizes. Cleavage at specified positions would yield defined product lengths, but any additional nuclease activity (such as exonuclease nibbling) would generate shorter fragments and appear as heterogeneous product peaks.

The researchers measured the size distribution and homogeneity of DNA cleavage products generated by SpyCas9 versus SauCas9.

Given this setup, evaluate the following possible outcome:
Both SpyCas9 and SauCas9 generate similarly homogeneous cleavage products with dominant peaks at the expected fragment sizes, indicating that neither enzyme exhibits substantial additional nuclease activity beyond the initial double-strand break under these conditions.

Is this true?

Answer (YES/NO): NO